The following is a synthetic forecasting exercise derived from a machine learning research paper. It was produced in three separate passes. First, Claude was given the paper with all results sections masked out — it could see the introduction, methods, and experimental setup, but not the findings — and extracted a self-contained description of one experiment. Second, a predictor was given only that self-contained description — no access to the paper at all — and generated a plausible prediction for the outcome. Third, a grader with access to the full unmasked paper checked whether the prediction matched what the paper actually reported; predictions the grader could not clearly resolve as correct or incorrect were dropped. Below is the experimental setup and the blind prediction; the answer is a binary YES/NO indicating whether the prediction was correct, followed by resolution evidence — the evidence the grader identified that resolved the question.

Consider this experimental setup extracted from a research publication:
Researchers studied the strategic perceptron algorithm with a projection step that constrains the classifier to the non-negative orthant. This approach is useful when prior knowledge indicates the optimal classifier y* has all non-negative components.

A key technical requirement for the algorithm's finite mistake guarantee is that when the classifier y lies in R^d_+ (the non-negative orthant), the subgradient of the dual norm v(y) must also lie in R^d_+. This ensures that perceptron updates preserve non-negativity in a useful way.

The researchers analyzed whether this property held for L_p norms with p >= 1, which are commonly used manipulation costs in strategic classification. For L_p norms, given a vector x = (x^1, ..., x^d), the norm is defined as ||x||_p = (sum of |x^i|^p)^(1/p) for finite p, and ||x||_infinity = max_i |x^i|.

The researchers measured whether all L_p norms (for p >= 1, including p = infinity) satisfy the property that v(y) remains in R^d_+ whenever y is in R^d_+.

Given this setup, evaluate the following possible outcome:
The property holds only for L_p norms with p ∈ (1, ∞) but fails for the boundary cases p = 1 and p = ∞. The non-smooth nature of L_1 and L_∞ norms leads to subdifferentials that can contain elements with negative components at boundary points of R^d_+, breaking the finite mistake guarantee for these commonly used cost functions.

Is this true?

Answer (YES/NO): NO